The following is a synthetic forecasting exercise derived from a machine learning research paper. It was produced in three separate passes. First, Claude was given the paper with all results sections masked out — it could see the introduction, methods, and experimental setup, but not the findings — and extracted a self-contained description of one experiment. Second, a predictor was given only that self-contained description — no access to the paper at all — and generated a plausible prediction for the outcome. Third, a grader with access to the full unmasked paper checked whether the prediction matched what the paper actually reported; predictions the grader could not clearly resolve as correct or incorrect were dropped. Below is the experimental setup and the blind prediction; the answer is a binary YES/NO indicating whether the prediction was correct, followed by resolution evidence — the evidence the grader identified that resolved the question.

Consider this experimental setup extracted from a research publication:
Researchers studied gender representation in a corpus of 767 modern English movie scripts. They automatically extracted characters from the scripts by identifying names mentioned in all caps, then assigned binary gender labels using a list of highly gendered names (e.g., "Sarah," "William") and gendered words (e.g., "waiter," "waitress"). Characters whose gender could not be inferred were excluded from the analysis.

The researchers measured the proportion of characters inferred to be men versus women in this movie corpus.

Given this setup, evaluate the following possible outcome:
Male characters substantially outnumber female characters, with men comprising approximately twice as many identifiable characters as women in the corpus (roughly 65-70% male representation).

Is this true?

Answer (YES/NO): YES